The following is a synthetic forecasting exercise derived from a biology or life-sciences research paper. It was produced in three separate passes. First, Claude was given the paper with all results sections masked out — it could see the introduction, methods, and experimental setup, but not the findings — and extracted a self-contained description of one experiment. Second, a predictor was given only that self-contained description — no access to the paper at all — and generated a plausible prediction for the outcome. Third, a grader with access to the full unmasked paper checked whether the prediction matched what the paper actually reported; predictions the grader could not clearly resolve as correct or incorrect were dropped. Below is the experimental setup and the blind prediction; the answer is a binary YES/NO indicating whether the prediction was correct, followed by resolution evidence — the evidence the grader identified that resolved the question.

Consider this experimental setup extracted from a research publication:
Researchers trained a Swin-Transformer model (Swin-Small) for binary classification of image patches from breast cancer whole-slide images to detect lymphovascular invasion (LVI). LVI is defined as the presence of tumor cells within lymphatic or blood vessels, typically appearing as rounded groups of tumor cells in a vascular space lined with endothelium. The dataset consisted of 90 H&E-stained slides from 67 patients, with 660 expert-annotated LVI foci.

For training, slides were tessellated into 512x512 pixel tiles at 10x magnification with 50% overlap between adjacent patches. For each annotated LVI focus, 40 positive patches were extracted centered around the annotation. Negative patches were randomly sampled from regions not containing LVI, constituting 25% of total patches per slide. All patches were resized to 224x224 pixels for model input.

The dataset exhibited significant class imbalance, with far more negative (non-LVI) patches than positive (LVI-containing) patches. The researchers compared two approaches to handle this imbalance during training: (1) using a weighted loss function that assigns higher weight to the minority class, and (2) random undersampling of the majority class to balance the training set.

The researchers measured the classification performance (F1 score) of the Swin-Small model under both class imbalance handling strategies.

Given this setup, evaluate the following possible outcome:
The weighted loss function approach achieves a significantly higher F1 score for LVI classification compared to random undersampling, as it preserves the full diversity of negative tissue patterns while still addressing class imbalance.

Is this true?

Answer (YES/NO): YES